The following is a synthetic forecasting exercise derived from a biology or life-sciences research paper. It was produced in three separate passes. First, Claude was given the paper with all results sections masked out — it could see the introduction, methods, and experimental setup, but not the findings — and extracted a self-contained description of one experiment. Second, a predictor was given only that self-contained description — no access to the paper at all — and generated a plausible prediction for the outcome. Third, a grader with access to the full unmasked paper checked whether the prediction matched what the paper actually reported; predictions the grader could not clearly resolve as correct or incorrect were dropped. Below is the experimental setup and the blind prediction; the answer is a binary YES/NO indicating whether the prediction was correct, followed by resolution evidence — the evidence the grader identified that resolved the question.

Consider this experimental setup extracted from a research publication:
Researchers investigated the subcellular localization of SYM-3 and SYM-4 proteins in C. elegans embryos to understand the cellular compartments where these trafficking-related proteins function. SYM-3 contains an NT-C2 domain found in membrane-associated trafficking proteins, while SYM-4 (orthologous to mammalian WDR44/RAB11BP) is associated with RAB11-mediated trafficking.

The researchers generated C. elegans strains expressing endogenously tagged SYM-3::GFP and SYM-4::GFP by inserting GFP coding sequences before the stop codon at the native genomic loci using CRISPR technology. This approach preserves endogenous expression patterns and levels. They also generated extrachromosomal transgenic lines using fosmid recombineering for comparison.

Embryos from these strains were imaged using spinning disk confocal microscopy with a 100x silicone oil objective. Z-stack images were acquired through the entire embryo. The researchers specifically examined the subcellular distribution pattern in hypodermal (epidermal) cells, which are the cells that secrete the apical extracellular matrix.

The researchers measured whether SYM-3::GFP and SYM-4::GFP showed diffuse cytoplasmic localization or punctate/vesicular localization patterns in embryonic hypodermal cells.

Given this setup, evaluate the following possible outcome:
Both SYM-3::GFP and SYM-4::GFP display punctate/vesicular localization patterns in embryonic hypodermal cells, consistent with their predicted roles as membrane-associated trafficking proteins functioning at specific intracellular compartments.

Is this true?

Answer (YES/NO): YES